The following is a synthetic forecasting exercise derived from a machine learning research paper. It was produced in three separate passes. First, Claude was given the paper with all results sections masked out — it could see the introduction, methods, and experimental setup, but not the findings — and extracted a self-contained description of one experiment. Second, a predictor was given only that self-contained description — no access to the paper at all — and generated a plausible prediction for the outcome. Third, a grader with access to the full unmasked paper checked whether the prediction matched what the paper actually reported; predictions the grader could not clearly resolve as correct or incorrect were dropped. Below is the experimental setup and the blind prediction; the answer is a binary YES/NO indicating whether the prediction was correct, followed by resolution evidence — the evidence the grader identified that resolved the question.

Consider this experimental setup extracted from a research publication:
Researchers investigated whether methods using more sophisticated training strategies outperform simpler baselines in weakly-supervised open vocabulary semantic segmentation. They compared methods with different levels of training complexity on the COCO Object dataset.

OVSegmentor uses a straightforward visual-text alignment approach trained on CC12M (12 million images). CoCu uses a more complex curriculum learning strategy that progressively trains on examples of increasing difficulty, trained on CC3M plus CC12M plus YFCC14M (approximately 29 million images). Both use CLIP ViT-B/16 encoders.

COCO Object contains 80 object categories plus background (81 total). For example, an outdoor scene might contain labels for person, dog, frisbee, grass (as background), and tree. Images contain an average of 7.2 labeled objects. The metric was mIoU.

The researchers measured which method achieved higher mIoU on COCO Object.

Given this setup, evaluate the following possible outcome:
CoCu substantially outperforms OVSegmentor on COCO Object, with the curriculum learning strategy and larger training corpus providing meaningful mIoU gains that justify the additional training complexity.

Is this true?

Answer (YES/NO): NO